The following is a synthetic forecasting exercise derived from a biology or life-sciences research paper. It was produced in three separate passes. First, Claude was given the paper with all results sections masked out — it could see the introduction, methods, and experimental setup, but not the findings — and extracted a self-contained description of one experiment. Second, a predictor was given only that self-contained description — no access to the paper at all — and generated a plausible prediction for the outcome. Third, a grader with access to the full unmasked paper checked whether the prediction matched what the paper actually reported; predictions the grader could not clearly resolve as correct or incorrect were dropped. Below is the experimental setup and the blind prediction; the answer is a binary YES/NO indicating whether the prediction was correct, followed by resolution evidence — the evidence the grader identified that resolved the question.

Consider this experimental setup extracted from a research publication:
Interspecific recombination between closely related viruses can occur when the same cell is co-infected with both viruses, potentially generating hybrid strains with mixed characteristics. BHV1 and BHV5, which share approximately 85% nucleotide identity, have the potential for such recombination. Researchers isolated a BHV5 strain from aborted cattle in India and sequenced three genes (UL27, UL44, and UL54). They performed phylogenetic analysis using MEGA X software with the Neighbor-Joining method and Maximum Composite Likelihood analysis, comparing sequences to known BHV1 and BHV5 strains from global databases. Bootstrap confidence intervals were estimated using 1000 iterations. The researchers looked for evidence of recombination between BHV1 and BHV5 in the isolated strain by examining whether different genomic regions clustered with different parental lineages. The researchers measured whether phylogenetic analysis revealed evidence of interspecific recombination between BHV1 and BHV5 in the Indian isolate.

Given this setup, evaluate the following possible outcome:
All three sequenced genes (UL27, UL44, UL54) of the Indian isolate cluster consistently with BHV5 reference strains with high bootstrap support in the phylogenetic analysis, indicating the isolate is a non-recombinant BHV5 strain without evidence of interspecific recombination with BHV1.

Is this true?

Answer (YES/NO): YES